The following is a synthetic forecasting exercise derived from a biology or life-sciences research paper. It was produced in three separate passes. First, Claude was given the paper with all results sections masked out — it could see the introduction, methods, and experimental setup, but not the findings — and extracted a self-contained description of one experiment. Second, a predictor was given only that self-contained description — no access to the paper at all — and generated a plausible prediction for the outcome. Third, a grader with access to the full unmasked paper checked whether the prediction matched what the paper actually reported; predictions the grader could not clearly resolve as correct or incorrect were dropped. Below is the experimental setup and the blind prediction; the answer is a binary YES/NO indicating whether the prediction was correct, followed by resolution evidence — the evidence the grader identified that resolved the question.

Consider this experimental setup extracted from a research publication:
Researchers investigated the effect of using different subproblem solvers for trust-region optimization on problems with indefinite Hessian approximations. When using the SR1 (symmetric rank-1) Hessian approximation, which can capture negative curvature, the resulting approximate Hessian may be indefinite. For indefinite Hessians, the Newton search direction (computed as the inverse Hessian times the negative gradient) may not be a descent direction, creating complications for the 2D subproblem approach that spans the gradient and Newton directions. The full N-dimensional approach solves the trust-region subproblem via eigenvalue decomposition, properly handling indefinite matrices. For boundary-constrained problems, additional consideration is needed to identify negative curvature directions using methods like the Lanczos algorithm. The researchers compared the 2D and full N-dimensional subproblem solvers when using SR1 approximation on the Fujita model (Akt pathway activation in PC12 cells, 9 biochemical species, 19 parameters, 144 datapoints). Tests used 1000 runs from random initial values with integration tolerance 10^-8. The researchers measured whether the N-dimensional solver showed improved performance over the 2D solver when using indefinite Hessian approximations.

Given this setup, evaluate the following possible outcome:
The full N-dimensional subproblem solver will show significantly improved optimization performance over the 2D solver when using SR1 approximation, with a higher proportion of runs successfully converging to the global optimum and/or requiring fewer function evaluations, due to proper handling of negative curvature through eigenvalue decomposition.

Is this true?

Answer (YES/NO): NO